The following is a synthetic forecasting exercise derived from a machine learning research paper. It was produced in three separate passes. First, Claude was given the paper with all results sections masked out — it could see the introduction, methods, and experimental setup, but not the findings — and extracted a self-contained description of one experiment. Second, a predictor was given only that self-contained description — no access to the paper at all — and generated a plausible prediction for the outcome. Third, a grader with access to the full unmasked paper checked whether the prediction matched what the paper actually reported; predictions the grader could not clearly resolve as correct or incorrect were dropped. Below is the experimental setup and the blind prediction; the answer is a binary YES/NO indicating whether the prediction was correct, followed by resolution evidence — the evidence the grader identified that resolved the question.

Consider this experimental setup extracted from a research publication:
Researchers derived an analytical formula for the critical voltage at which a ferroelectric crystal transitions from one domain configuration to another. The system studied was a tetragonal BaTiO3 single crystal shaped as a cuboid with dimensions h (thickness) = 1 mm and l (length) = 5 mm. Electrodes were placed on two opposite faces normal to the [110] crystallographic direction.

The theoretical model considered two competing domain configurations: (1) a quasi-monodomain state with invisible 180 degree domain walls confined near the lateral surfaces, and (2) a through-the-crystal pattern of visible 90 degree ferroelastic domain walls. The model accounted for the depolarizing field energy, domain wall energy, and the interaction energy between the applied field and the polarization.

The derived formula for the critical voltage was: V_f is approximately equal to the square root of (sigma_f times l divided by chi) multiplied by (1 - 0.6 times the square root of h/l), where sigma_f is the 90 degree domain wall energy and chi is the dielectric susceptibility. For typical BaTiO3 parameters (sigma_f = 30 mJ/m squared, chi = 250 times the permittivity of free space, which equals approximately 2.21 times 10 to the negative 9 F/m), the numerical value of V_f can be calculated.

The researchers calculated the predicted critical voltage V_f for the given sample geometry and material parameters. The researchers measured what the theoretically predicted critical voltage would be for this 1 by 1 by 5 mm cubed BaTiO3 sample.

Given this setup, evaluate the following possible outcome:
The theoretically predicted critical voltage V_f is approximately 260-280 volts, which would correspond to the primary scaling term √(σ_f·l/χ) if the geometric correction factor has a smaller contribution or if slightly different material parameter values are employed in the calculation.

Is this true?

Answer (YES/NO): NO